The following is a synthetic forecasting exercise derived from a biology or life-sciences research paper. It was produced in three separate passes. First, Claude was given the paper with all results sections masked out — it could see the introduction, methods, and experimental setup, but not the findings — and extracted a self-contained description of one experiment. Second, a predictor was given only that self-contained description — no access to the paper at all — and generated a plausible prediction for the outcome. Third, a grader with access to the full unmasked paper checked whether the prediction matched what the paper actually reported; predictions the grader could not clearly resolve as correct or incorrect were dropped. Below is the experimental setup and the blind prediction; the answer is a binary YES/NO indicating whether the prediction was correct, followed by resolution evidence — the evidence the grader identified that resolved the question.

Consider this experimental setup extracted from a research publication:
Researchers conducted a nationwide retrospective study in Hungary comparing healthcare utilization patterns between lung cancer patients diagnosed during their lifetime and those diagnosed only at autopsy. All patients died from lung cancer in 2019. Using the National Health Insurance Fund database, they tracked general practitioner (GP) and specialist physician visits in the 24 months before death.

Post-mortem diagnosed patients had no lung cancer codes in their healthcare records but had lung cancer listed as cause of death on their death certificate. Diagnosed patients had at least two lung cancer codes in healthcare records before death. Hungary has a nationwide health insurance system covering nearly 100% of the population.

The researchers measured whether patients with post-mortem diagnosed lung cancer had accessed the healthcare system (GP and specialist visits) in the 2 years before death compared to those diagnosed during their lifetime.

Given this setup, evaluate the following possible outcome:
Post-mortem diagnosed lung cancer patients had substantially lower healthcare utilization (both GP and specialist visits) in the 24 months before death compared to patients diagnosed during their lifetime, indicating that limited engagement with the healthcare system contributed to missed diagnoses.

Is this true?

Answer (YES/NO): NO